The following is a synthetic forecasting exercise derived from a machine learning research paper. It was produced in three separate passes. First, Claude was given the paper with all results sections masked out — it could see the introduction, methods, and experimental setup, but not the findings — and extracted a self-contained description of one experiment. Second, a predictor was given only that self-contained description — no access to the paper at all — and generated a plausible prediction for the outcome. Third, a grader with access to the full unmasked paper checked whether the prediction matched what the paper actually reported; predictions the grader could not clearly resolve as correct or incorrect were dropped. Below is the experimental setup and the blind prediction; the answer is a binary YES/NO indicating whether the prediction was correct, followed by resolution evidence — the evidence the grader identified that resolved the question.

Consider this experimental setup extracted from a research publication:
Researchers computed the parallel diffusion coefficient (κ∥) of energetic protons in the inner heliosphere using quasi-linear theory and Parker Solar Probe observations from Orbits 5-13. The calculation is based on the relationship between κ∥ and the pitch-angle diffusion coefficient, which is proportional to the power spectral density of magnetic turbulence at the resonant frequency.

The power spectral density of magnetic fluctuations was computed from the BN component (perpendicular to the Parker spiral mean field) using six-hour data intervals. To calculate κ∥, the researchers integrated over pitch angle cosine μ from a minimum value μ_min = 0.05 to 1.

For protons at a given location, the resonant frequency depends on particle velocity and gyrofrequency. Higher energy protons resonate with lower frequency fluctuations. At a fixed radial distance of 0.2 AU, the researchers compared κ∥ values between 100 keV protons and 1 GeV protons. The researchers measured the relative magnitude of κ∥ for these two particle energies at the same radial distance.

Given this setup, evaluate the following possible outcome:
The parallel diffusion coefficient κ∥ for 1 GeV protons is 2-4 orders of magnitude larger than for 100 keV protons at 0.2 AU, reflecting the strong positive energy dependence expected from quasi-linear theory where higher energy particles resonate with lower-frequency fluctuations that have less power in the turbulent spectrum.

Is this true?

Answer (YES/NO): YES